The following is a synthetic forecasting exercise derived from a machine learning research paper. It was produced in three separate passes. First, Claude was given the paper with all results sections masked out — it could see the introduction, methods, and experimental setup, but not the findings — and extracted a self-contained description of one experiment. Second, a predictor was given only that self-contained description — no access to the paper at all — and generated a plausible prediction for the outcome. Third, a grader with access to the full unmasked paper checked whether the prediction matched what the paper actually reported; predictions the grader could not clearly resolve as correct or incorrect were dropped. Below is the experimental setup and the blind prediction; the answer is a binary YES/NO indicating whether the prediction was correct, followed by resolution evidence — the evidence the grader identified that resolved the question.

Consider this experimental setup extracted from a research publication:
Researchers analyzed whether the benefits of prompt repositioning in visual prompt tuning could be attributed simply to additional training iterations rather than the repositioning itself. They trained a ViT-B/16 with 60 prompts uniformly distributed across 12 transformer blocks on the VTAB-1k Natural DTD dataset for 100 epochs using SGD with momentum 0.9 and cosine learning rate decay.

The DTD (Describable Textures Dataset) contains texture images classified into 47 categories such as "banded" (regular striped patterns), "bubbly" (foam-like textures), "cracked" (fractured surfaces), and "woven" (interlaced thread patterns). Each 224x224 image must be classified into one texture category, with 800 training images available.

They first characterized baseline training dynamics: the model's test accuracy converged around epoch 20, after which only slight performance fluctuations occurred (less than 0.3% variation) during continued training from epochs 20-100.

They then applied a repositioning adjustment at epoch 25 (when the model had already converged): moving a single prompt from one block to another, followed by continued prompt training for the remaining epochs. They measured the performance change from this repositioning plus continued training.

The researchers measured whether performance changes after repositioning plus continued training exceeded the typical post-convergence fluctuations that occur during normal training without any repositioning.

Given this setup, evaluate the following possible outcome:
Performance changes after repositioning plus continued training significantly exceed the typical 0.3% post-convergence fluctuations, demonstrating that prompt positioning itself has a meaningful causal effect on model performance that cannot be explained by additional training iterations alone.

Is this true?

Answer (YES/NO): YES